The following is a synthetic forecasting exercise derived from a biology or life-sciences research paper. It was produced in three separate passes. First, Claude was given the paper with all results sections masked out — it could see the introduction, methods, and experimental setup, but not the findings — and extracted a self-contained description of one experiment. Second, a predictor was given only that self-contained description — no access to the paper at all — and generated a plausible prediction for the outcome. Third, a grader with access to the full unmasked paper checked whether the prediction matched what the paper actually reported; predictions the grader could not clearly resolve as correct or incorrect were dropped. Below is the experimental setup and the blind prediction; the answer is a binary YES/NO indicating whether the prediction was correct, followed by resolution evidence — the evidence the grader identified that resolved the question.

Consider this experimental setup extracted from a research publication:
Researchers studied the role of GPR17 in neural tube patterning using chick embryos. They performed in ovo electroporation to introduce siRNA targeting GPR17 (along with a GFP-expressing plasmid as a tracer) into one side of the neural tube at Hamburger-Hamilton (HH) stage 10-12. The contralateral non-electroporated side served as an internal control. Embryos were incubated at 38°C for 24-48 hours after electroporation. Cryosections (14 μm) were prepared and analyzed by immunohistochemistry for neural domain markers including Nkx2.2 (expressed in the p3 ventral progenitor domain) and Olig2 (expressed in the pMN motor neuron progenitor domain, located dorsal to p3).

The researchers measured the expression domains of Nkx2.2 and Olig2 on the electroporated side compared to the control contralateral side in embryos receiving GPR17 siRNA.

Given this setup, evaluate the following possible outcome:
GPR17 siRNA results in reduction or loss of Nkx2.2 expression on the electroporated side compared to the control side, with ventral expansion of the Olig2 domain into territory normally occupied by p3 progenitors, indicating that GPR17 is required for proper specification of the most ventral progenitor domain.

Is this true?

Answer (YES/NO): NO